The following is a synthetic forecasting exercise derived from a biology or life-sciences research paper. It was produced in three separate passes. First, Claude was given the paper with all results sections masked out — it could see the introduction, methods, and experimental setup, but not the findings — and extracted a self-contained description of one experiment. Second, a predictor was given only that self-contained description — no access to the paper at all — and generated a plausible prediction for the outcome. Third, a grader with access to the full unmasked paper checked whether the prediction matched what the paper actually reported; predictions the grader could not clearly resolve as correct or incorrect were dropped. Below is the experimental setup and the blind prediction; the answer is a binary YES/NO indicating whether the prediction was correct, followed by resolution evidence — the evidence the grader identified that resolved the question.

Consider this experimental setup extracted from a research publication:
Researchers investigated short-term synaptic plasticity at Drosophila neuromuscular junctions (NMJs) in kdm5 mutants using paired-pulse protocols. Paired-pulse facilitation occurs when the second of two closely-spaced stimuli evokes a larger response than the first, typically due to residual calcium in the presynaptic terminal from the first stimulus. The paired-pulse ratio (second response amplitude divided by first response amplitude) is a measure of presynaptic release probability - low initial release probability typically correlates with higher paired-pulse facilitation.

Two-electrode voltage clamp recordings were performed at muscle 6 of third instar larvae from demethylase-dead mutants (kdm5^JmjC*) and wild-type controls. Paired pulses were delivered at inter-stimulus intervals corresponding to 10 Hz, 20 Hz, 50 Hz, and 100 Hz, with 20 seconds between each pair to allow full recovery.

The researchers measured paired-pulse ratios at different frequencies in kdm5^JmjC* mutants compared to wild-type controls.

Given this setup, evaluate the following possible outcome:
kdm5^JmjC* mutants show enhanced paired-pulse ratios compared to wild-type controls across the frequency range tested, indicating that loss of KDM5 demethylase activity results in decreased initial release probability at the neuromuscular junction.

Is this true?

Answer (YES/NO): NO